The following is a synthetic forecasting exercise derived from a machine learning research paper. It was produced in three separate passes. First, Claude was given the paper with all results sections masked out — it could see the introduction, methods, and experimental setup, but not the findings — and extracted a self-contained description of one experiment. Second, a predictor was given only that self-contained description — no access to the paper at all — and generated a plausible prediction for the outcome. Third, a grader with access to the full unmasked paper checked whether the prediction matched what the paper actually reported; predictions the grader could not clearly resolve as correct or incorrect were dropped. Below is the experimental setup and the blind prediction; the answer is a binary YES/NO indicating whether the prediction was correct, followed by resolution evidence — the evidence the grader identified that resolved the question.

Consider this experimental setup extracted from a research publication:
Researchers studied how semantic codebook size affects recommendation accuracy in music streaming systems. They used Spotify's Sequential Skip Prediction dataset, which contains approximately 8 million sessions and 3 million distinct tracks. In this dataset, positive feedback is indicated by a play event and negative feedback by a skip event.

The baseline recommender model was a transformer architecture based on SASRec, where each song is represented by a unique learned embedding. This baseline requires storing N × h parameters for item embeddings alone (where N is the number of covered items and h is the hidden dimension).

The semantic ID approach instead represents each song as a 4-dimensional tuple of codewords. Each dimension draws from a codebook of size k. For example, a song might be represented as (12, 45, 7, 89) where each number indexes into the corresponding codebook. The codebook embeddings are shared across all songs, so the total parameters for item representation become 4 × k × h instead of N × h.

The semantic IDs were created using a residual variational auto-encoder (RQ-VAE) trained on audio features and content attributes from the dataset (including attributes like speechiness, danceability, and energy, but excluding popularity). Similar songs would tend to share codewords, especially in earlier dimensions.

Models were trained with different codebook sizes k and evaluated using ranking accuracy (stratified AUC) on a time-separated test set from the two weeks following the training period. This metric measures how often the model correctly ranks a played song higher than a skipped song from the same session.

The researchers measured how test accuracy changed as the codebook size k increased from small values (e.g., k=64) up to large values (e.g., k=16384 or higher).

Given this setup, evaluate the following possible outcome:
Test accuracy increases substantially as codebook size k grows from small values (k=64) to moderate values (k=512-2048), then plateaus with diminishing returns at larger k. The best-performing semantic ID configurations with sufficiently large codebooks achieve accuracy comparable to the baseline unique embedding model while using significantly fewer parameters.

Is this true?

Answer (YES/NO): NO